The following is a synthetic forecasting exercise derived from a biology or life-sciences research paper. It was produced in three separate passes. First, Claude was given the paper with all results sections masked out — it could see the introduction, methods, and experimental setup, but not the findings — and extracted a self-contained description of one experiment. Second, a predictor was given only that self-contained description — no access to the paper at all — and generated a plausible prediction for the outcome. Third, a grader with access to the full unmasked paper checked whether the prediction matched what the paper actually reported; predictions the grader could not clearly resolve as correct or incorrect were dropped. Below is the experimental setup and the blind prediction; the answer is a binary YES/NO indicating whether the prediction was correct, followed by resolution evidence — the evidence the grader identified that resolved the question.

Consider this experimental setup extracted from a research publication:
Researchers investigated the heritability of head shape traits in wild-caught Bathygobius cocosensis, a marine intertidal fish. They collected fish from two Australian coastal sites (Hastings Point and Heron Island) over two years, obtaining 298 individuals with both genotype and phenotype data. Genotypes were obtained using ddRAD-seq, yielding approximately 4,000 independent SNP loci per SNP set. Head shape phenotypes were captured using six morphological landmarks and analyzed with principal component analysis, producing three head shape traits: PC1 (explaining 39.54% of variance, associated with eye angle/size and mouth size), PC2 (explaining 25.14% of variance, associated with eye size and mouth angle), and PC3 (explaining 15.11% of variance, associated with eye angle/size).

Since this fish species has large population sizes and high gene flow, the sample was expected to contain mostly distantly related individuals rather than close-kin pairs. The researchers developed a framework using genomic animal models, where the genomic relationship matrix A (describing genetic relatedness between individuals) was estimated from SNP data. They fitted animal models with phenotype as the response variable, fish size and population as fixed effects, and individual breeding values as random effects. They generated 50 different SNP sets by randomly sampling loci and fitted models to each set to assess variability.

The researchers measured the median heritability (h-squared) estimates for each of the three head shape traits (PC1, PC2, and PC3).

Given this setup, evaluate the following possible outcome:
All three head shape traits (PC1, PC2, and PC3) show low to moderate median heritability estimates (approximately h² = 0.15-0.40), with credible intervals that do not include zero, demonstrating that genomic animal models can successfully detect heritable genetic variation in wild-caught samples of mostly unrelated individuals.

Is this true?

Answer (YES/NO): NO